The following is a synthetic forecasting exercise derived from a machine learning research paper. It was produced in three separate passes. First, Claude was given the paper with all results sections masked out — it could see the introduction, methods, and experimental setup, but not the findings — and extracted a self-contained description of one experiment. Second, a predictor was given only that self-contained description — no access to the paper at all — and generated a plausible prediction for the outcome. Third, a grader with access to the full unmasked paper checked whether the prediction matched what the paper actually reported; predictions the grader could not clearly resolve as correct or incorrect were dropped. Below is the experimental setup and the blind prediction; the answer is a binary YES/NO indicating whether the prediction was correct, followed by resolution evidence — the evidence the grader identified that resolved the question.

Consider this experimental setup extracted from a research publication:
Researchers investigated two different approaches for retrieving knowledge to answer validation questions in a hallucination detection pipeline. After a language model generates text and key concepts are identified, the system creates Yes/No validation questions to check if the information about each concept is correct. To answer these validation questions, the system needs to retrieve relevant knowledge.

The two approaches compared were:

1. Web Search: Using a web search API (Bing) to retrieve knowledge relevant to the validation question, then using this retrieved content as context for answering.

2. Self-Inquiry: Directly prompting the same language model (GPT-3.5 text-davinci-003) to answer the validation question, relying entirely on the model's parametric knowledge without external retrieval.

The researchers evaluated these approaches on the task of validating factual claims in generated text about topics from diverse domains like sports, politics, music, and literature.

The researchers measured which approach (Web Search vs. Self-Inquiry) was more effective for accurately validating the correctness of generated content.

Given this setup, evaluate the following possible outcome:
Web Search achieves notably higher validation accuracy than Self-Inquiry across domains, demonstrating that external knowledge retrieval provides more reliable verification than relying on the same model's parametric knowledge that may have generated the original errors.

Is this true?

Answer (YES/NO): YES